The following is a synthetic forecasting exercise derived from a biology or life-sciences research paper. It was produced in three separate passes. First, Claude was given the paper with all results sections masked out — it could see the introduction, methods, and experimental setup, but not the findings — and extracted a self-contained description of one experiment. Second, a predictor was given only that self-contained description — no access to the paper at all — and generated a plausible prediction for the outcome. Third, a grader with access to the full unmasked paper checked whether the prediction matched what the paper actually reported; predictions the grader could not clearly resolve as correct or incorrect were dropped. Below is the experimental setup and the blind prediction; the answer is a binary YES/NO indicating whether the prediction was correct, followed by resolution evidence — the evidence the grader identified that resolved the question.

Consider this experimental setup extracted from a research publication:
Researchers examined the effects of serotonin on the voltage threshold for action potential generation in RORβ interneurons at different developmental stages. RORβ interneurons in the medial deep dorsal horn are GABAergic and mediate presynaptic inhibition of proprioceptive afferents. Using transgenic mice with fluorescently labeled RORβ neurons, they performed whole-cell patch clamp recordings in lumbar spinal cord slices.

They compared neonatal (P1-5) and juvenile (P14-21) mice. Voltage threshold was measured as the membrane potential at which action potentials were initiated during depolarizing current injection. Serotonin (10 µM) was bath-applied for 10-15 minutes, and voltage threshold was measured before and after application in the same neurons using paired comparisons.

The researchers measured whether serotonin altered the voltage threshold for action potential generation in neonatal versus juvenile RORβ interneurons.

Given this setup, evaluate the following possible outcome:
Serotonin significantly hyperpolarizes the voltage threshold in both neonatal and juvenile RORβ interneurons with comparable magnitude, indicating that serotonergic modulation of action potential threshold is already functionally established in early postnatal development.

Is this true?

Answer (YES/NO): NO